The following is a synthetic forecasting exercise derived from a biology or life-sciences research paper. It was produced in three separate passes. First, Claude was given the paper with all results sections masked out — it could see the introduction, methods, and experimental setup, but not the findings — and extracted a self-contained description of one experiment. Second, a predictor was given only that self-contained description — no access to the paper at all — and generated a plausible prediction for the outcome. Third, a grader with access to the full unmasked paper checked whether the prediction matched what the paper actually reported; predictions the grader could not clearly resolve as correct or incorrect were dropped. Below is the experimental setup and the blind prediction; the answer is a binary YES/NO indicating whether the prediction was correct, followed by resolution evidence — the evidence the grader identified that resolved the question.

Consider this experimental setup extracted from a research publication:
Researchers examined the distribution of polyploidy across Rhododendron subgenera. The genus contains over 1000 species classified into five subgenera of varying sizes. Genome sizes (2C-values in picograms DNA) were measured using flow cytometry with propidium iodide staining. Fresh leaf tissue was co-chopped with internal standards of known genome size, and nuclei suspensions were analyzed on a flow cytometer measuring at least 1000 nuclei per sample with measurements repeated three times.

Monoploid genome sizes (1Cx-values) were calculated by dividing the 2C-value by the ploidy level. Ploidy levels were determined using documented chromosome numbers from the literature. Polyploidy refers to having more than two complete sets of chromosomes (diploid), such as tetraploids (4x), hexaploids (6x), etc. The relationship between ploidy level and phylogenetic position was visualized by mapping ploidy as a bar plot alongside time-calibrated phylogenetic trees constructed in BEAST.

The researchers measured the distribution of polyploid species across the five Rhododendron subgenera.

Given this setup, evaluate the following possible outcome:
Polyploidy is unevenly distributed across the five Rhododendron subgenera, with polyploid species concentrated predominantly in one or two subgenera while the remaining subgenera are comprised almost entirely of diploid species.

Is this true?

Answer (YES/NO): YES